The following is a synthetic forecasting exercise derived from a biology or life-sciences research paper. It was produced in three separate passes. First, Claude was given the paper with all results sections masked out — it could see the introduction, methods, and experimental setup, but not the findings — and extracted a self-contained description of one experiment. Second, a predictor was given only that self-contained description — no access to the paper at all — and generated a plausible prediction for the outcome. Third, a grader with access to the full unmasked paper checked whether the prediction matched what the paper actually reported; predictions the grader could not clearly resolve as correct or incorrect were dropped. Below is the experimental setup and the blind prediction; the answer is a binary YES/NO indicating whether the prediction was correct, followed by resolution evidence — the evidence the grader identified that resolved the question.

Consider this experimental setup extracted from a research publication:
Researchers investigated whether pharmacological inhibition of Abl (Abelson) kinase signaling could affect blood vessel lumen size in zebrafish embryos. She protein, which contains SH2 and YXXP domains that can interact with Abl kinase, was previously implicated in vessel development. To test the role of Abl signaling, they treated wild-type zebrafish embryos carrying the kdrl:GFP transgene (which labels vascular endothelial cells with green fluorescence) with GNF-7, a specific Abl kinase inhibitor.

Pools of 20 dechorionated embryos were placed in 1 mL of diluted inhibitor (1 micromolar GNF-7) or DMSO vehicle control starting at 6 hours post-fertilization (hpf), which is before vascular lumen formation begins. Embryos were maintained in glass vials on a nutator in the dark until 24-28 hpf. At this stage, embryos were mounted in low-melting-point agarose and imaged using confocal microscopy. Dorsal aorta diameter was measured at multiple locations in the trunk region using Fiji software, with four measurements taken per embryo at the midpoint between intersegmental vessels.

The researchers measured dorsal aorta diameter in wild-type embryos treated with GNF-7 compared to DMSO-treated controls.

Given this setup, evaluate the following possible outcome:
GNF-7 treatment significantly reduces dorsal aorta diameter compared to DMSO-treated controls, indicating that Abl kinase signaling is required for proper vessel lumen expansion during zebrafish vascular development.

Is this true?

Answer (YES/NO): YES